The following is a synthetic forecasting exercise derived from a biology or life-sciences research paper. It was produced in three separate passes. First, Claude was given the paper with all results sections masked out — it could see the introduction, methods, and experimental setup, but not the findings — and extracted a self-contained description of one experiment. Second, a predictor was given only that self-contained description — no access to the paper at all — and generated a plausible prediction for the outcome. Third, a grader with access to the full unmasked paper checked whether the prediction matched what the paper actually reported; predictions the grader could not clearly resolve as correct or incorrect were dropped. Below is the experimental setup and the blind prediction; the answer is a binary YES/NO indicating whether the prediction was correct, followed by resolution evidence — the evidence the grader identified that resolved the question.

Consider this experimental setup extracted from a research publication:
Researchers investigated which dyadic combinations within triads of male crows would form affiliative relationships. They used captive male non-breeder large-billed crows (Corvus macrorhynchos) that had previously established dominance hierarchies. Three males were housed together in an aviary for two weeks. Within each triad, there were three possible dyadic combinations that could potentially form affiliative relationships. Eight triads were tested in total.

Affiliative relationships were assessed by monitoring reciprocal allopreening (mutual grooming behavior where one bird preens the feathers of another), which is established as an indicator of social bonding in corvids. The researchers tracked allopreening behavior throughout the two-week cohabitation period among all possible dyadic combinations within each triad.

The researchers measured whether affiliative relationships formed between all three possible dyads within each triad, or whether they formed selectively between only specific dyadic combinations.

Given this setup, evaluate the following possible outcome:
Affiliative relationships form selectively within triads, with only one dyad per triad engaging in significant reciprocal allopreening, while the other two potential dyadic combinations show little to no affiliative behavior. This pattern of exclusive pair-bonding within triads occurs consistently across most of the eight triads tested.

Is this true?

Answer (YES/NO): YES